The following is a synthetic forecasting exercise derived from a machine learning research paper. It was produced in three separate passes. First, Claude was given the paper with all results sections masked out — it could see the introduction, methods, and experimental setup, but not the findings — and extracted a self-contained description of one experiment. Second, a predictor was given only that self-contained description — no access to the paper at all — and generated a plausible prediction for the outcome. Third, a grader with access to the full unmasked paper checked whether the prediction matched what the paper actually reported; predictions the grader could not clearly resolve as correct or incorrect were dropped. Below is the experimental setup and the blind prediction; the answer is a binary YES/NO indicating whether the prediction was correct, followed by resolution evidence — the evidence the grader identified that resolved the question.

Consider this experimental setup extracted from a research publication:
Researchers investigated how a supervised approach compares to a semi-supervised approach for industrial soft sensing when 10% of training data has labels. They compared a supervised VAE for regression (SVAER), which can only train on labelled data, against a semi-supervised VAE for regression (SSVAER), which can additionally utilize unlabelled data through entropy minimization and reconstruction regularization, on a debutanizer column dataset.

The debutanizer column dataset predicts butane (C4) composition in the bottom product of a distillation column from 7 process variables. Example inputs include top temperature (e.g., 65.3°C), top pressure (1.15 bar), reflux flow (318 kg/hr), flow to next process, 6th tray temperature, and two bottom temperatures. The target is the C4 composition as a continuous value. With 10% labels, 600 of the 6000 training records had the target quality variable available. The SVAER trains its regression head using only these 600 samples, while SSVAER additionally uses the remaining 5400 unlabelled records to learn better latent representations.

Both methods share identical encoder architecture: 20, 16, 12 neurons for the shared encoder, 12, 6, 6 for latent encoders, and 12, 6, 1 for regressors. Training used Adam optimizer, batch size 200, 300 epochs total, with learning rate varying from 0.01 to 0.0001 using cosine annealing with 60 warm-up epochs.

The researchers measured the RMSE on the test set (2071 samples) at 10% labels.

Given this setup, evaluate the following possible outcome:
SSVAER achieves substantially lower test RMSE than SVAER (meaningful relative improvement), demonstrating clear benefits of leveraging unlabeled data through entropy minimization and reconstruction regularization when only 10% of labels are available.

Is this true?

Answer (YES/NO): NO